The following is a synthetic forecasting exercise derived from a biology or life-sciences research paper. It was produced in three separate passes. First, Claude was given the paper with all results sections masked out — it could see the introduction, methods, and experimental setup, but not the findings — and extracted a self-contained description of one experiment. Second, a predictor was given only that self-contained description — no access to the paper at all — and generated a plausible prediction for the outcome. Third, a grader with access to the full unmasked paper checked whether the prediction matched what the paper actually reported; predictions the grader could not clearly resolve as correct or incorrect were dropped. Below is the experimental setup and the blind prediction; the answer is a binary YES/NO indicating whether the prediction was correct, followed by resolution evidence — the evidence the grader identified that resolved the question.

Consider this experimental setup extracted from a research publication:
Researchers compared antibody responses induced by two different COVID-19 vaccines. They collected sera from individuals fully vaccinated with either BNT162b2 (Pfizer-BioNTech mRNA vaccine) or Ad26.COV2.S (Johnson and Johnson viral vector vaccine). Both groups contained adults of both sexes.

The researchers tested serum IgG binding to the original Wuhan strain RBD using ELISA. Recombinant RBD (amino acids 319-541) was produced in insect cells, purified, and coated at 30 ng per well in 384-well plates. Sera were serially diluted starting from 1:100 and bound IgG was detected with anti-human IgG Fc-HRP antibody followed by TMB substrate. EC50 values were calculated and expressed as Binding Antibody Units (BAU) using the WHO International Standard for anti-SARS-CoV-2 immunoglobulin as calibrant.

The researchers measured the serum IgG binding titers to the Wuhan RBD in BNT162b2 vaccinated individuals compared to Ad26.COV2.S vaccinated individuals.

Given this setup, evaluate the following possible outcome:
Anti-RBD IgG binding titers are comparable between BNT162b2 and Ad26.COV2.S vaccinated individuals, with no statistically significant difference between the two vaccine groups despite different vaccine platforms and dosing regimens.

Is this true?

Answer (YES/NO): NO